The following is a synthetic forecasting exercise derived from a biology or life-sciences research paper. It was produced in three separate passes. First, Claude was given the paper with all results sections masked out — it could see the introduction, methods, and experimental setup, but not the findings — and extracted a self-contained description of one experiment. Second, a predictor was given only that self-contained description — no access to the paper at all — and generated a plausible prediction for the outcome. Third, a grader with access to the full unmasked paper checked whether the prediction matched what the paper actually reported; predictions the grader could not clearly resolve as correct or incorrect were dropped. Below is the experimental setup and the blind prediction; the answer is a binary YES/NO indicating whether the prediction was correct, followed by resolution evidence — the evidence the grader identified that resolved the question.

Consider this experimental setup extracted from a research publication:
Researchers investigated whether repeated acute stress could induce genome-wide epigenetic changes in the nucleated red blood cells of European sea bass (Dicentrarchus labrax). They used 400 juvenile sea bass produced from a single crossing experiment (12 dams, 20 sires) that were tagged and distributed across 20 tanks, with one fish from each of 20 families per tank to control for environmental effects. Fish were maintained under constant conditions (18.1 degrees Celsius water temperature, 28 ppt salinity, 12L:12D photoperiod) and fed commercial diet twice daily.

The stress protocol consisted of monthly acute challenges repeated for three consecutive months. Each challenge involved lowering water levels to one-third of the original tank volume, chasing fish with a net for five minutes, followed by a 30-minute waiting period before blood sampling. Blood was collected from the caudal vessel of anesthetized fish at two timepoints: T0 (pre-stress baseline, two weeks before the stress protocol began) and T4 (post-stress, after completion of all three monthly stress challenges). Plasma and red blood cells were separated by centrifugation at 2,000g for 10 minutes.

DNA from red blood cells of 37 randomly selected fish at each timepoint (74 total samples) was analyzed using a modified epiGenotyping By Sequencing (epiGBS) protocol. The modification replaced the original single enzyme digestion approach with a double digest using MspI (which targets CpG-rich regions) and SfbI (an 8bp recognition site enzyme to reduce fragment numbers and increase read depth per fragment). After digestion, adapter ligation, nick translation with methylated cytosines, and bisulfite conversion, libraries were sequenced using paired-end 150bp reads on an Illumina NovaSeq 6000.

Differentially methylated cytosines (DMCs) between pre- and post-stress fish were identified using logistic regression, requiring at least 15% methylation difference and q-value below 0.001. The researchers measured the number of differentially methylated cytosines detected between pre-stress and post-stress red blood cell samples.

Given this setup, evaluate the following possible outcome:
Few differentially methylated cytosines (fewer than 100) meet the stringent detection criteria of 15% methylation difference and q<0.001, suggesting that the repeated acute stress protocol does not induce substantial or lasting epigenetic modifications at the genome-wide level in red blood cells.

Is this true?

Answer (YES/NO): YES